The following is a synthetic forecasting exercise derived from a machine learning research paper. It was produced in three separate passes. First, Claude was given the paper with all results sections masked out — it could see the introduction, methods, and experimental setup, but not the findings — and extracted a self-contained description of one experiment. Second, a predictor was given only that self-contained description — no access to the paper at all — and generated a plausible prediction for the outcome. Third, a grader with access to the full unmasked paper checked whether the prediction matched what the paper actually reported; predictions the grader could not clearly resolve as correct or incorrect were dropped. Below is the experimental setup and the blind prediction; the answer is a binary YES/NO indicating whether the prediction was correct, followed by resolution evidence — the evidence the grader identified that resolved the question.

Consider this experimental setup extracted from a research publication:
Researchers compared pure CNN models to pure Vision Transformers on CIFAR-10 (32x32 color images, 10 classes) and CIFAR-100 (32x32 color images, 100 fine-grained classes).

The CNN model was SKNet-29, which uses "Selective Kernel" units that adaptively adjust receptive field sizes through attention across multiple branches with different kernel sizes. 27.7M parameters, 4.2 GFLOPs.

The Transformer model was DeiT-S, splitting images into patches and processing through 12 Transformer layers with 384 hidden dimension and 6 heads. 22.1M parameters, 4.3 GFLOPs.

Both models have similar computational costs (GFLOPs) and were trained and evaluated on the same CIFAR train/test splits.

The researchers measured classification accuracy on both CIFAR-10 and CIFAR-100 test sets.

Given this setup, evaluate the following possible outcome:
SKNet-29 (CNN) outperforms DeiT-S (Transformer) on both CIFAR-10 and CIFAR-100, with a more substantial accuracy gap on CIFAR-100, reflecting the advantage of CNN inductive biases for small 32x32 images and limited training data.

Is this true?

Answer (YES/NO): YES